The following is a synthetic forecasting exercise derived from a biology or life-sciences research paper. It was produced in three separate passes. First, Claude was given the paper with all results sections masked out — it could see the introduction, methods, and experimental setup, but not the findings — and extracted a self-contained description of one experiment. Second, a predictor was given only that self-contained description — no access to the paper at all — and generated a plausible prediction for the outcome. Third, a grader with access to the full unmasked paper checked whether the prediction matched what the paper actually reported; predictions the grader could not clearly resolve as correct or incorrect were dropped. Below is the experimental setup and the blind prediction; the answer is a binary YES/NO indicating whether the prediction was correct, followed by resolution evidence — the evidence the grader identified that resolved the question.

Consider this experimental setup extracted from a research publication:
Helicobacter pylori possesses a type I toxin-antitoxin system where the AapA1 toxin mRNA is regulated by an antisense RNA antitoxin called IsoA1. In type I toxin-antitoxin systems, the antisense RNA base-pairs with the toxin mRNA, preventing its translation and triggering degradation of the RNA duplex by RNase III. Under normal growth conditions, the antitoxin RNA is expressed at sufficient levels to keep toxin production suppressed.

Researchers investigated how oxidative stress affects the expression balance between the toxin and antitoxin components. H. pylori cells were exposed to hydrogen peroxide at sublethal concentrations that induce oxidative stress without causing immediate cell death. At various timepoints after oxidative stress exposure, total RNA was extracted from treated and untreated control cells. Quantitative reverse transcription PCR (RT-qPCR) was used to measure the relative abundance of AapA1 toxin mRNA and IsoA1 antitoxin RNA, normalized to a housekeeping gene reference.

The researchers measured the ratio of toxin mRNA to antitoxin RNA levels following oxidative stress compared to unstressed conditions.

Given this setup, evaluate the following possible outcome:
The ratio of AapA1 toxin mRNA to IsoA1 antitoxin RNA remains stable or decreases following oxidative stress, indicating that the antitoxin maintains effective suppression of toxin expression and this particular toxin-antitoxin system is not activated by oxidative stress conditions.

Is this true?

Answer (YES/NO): NO